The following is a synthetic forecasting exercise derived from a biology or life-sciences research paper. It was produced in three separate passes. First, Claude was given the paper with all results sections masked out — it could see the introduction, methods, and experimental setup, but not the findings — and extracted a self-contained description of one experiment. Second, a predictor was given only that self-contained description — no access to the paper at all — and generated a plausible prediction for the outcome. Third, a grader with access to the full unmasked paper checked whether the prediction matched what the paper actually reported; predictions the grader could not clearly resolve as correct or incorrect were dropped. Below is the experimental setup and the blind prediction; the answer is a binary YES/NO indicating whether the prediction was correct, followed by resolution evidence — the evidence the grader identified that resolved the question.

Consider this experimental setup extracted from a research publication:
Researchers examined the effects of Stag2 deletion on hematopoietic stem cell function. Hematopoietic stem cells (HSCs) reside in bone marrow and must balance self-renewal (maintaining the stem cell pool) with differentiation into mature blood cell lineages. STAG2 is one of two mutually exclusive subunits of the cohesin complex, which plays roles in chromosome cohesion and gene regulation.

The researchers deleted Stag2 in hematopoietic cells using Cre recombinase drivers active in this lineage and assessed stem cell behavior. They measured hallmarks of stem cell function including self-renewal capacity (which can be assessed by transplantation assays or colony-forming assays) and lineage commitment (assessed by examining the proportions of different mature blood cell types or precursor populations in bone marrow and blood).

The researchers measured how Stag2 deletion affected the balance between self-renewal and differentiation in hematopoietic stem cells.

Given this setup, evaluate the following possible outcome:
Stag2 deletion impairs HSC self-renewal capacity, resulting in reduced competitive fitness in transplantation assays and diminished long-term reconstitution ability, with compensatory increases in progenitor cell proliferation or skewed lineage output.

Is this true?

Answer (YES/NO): NO